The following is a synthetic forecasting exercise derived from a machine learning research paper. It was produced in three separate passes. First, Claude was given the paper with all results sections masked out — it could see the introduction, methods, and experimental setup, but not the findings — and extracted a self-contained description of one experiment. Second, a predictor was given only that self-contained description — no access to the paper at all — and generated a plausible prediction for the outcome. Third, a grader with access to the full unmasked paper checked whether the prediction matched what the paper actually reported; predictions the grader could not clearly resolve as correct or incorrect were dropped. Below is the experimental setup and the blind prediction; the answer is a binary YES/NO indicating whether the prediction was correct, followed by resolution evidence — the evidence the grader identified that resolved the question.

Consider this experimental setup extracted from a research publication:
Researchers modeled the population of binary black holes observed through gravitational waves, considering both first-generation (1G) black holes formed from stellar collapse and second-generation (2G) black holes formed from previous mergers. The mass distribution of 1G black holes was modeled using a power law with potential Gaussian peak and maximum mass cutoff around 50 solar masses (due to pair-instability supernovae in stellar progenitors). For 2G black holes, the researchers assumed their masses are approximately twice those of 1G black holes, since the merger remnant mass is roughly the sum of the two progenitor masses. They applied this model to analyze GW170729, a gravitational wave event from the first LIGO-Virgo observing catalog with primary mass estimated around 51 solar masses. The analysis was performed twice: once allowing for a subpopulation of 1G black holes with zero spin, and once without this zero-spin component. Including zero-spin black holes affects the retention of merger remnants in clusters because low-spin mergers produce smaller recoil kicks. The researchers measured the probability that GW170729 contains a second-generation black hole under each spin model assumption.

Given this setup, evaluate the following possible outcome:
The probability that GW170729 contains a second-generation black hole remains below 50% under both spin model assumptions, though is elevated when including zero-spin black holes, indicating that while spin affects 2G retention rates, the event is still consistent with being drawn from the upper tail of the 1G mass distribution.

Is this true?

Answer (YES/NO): YES